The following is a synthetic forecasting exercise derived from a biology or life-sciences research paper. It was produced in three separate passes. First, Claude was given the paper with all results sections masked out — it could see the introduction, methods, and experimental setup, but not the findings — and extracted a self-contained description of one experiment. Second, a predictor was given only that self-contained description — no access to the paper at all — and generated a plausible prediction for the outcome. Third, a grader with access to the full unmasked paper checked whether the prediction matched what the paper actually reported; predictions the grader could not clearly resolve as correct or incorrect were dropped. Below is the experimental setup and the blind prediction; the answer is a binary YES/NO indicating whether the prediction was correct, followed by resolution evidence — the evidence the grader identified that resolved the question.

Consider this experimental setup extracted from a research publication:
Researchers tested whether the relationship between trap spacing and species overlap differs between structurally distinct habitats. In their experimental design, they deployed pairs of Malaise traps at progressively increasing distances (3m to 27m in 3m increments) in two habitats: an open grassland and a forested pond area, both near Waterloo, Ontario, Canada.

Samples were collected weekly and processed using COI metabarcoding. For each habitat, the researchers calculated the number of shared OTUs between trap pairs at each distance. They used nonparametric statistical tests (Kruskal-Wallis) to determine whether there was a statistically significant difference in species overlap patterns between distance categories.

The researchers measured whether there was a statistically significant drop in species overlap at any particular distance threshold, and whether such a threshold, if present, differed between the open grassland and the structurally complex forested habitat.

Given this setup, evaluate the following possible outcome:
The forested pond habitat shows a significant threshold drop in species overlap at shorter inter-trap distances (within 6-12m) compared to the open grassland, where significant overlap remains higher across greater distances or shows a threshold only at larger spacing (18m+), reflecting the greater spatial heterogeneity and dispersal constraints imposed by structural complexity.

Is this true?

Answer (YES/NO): NO